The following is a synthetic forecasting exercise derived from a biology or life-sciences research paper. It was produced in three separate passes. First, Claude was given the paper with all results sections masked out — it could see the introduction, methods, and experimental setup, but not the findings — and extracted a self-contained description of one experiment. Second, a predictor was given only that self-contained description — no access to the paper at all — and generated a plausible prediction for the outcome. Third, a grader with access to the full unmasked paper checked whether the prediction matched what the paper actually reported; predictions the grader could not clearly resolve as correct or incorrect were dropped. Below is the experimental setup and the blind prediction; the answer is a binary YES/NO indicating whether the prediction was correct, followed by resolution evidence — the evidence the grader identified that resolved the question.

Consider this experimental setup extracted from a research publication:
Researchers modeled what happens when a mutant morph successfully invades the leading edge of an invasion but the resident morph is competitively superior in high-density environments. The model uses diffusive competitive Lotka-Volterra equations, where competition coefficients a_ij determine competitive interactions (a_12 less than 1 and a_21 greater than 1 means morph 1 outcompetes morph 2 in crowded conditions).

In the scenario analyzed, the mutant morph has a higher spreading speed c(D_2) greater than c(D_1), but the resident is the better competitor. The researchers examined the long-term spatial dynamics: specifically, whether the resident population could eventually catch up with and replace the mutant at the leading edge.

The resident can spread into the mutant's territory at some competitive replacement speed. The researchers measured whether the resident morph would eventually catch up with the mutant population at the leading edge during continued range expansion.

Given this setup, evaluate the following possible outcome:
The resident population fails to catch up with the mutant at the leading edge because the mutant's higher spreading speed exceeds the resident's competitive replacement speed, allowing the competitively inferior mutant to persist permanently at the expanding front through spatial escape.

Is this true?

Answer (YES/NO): YES